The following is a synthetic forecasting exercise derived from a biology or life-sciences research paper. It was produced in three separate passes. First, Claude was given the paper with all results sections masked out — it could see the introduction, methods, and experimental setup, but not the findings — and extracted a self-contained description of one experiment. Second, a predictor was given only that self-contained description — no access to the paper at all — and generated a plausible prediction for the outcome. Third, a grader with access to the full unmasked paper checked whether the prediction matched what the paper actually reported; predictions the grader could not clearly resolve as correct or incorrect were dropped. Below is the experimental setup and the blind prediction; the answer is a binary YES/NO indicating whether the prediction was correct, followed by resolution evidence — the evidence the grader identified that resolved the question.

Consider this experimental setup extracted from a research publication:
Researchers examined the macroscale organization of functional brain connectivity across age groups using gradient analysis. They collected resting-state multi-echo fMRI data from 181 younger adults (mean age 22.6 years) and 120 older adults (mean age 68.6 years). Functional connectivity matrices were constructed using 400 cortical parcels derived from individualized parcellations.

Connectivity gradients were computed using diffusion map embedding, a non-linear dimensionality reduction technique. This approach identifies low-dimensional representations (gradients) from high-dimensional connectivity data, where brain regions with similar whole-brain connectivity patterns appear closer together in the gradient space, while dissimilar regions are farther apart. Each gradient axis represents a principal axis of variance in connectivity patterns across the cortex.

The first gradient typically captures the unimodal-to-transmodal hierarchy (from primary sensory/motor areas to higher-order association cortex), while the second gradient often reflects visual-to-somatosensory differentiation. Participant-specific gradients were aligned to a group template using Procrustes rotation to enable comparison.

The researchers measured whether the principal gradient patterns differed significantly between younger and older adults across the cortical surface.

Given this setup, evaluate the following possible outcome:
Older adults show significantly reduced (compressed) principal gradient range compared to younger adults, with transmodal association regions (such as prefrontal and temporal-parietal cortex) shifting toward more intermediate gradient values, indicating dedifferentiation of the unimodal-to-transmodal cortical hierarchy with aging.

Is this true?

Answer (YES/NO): NO